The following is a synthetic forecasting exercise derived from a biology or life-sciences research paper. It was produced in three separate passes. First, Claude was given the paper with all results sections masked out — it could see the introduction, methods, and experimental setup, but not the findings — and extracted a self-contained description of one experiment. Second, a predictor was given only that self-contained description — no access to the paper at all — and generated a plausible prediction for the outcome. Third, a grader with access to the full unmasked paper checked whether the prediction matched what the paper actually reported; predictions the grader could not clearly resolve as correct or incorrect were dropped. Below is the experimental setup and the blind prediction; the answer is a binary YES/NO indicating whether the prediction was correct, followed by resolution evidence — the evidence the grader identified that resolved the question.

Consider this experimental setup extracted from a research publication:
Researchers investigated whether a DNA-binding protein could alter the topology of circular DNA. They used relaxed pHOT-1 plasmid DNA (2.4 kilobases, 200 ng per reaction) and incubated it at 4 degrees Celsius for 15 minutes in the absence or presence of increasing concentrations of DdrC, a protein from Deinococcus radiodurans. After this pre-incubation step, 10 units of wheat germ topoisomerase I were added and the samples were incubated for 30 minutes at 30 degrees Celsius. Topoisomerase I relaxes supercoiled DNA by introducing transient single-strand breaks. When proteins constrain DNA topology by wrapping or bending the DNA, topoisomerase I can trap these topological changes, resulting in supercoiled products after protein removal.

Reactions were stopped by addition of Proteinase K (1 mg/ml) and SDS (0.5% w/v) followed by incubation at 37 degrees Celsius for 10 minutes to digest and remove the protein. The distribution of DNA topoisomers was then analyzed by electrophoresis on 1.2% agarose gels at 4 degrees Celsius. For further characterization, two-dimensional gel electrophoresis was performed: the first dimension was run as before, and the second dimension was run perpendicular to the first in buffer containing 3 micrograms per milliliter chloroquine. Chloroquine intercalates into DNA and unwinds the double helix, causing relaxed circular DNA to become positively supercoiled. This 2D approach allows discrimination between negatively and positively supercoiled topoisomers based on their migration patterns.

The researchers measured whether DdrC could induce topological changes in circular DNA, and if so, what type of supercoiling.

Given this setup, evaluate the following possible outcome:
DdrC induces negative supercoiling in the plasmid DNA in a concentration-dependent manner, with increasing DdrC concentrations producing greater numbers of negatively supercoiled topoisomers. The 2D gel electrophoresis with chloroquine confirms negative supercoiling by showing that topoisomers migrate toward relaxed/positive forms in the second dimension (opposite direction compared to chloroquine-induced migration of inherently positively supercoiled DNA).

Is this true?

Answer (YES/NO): YES